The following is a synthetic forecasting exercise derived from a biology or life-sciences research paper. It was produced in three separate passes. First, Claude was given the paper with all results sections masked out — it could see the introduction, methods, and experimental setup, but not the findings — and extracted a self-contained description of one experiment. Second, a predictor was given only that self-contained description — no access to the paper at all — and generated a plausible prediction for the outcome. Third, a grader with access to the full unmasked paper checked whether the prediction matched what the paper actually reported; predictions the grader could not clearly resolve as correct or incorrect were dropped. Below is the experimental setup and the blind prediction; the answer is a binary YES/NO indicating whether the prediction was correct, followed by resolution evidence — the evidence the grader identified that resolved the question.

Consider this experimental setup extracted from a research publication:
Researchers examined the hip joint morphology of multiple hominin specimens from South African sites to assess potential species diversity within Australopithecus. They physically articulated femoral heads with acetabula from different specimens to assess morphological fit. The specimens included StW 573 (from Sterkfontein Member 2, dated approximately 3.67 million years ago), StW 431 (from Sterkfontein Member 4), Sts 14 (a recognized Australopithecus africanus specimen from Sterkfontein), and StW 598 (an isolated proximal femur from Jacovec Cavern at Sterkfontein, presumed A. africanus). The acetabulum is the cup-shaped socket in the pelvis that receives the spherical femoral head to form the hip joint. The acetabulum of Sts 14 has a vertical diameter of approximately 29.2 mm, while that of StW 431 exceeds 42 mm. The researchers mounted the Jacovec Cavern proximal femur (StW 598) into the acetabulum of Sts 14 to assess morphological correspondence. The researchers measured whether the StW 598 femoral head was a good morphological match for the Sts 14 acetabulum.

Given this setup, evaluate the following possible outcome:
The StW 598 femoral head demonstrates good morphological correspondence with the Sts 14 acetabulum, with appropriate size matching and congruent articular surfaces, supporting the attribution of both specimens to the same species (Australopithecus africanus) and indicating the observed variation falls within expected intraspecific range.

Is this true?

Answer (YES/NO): YES